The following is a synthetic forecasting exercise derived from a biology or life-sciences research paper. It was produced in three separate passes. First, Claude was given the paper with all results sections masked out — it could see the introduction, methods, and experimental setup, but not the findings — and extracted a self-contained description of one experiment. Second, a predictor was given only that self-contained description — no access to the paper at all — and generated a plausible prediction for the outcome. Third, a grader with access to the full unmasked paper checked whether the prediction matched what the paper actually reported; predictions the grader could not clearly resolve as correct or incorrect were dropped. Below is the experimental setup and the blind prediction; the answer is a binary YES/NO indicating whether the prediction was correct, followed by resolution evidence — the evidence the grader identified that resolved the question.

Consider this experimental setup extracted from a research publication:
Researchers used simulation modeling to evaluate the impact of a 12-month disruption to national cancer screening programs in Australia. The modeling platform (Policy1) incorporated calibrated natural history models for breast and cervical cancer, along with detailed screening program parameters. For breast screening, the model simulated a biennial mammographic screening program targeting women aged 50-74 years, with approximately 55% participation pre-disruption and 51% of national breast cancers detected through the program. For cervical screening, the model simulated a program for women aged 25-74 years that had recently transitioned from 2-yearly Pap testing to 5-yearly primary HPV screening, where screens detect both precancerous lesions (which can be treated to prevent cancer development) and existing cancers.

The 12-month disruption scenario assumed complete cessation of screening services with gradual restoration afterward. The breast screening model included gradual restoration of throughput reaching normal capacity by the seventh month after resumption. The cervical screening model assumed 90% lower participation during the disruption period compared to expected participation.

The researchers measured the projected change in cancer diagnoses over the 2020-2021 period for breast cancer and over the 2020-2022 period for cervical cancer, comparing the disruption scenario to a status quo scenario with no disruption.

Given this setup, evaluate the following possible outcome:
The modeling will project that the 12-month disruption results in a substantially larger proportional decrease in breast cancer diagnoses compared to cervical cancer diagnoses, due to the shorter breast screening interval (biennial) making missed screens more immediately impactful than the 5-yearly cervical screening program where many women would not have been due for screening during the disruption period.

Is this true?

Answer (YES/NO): NO